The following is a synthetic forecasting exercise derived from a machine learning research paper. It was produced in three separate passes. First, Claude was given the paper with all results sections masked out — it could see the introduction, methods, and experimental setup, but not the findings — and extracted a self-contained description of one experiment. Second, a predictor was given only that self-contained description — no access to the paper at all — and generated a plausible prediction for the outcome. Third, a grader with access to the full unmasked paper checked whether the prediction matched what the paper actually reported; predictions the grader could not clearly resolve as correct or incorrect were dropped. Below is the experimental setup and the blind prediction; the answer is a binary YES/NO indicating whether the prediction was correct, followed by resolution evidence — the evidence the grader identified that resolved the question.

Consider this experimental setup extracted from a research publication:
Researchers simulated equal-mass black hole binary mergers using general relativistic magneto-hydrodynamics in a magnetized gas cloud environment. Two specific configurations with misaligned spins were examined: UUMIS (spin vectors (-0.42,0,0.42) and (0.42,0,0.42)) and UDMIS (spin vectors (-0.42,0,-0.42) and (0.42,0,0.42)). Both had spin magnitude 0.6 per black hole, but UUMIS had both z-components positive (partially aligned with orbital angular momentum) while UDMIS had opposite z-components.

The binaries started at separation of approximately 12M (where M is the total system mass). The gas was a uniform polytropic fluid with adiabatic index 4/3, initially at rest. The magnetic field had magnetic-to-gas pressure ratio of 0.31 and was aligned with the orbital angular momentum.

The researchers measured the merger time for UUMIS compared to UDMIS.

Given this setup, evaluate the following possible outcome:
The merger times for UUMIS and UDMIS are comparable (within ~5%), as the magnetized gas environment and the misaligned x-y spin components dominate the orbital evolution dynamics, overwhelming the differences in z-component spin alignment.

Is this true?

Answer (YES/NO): NO